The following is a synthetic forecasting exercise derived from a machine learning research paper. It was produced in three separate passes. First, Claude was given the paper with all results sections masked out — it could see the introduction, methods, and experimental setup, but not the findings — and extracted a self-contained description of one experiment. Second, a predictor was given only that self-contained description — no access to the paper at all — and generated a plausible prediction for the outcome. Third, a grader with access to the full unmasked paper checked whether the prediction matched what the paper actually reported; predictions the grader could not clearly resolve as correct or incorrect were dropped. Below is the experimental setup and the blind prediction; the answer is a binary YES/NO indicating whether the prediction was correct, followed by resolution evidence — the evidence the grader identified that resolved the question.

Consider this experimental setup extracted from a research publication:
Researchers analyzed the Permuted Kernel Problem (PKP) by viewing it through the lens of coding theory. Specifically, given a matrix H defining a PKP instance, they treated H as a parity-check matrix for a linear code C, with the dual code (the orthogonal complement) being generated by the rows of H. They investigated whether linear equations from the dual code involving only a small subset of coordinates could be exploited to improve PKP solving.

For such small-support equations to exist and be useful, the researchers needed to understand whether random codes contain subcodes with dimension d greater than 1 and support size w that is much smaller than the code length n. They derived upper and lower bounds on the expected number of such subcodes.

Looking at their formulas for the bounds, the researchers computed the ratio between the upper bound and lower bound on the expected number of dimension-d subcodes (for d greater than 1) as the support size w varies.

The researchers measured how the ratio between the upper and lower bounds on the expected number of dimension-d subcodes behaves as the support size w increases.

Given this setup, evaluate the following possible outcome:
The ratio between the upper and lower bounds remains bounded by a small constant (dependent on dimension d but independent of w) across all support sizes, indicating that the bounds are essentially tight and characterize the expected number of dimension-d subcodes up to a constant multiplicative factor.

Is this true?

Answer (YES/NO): YES